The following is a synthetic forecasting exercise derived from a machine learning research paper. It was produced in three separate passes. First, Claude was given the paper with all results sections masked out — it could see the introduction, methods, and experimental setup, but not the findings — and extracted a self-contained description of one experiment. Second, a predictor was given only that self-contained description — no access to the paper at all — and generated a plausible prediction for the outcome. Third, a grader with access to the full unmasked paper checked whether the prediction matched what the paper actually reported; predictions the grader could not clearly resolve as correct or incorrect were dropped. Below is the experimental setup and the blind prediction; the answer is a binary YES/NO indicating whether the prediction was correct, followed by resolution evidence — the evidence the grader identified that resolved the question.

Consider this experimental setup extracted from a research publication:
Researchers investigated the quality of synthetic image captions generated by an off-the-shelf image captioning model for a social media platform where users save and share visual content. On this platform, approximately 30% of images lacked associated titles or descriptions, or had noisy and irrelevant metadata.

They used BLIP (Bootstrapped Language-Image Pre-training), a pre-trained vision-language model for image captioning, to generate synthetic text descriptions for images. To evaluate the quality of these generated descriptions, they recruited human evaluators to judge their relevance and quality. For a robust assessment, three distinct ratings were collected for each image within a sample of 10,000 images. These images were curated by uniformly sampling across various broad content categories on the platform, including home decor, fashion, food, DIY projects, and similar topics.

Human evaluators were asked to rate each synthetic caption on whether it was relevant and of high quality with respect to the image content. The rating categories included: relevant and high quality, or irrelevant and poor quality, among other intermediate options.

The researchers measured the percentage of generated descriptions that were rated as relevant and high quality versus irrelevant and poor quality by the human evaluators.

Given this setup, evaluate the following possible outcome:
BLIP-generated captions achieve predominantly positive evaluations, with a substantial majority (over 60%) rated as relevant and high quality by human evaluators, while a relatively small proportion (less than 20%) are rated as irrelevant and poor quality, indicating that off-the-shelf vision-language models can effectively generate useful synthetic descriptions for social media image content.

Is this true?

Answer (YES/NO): YES